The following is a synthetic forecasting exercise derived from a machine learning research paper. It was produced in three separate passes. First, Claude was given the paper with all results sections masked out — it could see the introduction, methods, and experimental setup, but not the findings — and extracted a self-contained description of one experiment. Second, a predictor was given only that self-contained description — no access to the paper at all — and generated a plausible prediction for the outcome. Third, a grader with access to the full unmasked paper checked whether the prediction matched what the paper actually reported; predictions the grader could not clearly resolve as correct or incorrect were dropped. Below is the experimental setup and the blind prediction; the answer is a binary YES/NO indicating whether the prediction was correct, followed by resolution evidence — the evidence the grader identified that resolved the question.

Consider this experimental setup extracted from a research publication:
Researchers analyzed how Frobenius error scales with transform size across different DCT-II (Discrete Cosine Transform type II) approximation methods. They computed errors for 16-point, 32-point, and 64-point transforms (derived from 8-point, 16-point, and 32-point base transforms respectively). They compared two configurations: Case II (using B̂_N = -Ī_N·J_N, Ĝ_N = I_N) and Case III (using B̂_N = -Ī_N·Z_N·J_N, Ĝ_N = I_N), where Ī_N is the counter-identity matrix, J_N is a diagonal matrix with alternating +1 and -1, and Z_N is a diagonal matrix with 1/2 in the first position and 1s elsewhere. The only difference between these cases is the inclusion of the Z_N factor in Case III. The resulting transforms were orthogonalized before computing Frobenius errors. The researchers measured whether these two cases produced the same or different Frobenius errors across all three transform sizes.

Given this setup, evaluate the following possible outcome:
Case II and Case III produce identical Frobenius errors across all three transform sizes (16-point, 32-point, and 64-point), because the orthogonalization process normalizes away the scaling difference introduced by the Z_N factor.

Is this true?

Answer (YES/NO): YES